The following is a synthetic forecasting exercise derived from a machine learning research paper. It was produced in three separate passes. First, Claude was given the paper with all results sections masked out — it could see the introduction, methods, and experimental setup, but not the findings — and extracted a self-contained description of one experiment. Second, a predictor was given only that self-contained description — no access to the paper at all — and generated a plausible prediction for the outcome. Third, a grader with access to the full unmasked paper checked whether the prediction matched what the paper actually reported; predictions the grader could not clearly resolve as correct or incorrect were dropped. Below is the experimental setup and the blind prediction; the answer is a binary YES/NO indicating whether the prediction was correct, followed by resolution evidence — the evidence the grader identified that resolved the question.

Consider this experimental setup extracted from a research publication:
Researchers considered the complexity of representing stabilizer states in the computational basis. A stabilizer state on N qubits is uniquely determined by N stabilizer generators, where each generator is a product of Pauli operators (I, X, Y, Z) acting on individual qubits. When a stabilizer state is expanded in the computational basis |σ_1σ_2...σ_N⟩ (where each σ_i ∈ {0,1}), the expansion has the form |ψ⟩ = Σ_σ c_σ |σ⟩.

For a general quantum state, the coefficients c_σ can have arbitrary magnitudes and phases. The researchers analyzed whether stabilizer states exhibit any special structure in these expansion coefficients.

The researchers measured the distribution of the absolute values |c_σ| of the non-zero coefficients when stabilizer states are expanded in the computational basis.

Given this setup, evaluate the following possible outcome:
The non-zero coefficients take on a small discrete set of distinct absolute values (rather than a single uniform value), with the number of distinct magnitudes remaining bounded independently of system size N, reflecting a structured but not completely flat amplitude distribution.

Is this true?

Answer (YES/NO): NO